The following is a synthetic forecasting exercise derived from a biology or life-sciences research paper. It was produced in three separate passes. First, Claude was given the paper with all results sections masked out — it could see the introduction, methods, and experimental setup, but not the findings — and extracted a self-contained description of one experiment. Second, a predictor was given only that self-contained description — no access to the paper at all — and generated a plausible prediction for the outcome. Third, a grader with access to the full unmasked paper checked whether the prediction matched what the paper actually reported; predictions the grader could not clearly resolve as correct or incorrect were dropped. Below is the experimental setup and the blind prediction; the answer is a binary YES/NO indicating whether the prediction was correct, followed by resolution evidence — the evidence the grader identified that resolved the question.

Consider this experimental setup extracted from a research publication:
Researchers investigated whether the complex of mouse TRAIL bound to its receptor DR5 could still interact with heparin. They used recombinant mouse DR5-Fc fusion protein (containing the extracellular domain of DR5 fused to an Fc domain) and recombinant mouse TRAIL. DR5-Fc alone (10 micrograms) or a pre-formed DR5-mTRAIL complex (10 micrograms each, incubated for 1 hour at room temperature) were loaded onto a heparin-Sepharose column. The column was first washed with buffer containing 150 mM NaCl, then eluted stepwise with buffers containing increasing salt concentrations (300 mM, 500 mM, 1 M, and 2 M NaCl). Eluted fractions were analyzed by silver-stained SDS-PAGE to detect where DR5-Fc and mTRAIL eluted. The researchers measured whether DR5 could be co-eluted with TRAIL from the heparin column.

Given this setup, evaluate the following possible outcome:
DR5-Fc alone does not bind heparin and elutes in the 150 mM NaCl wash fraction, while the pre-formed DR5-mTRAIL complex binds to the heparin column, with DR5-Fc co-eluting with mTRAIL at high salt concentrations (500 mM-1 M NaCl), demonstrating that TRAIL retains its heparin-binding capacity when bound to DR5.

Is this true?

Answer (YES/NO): YES